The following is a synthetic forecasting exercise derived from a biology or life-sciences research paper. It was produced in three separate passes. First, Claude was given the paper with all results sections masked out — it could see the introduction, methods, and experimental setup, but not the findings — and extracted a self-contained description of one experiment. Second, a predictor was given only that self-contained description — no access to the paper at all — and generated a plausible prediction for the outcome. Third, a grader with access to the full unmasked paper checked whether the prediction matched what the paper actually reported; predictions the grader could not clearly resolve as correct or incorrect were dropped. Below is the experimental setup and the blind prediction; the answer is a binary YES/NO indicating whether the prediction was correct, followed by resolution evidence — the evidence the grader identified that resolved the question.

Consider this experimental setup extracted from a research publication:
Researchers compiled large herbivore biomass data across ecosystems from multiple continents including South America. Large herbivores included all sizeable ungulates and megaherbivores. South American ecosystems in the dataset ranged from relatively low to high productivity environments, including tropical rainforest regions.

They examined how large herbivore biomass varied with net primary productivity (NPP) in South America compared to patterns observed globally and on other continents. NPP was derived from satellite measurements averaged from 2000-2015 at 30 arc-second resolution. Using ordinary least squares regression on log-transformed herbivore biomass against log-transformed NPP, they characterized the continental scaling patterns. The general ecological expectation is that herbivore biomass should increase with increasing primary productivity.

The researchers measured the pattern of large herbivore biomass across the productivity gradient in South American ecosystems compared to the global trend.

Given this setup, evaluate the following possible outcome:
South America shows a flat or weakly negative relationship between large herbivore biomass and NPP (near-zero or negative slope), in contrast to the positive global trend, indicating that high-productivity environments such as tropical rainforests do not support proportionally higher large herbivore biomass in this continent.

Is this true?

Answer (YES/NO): YES